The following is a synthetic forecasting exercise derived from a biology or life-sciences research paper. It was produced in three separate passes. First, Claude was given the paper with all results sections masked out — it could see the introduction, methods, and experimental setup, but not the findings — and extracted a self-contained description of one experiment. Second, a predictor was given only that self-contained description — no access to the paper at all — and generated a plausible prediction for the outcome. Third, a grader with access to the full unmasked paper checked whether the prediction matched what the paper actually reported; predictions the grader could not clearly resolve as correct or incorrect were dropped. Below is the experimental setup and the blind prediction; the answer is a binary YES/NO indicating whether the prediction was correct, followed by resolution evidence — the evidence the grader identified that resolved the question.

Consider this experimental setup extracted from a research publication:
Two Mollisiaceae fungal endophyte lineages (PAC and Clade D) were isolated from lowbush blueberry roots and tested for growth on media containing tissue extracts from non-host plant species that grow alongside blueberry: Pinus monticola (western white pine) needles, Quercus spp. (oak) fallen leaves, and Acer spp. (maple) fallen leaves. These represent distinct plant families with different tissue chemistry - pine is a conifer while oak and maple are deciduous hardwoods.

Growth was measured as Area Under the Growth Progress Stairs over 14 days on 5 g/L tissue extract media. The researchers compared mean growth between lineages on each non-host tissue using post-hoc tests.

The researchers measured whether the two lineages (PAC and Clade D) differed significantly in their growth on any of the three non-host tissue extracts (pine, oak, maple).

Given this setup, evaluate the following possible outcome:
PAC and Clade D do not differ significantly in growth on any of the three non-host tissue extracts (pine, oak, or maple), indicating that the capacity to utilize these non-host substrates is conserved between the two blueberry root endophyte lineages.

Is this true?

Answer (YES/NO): NO